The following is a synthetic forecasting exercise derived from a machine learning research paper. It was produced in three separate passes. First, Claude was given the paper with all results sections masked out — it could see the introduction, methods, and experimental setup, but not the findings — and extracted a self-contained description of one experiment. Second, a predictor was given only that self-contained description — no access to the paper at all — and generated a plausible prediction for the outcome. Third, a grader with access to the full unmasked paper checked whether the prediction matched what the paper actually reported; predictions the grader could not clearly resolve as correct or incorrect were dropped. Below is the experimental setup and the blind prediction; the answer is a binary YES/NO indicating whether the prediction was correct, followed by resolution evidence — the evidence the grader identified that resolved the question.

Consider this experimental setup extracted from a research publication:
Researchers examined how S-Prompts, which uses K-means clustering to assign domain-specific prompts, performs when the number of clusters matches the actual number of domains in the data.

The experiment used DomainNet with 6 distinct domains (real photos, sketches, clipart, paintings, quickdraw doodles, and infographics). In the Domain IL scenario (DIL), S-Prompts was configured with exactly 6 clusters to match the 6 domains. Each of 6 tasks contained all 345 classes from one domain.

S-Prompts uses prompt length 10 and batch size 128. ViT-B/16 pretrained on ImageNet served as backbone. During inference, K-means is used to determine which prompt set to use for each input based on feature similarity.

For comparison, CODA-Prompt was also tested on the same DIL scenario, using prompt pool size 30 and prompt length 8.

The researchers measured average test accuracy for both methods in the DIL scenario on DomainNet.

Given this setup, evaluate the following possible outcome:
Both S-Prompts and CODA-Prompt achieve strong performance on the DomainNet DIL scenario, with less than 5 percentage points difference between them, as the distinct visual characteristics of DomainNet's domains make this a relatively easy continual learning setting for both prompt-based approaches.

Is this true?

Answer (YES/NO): NO